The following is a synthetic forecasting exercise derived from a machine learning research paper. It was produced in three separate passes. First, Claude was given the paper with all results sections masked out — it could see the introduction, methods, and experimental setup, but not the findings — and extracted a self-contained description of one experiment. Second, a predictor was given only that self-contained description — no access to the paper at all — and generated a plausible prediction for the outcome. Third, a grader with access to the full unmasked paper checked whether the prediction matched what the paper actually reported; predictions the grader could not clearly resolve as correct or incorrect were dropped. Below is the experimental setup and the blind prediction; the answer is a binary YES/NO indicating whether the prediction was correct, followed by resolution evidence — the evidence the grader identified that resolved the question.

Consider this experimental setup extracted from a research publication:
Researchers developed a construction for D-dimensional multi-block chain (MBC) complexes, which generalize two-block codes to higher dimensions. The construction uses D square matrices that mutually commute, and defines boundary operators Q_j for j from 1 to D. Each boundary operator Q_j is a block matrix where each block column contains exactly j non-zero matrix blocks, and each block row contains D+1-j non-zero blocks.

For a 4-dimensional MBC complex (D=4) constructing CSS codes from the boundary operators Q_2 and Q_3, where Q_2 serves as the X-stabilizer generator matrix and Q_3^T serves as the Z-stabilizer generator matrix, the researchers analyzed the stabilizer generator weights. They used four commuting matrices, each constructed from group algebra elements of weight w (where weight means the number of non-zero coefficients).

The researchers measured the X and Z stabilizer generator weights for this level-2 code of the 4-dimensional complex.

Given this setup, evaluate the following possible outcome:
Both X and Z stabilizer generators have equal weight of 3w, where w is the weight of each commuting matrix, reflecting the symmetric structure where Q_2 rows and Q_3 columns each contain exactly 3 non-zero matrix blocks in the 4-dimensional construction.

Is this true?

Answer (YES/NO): YES